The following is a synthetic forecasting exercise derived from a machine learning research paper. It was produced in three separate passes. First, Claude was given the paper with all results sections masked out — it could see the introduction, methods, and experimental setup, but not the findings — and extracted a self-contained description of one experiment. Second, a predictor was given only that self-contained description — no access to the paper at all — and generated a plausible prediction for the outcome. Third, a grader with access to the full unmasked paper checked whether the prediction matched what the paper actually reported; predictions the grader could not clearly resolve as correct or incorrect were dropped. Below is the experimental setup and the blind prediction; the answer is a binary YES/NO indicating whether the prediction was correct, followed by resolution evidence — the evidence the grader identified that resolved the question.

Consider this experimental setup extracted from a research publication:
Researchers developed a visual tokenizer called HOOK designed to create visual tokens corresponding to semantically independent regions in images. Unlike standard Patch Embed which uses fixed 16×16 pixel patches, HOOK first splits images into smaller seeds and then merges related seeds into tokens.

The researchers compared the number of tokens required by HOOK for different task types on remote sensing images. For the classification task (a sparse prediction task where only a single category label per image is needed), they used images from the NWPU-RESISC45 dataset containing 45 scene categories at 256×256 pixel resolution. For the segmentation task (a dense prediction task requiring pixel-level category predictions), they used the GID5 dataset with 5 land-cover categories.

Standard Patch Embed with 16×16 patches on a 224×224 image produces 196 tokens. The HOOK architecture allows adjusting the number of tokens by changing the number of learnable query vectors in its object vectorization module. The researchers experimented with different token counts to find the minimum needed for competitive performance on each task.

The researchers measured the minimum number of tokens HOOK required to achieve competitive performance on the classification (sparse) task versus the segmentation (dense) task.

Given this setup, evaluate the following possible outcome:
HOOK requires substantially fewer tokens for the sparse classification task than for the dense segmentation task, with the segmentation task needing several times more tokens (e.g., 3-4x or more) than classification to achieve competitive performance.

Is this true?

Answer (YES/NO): NO